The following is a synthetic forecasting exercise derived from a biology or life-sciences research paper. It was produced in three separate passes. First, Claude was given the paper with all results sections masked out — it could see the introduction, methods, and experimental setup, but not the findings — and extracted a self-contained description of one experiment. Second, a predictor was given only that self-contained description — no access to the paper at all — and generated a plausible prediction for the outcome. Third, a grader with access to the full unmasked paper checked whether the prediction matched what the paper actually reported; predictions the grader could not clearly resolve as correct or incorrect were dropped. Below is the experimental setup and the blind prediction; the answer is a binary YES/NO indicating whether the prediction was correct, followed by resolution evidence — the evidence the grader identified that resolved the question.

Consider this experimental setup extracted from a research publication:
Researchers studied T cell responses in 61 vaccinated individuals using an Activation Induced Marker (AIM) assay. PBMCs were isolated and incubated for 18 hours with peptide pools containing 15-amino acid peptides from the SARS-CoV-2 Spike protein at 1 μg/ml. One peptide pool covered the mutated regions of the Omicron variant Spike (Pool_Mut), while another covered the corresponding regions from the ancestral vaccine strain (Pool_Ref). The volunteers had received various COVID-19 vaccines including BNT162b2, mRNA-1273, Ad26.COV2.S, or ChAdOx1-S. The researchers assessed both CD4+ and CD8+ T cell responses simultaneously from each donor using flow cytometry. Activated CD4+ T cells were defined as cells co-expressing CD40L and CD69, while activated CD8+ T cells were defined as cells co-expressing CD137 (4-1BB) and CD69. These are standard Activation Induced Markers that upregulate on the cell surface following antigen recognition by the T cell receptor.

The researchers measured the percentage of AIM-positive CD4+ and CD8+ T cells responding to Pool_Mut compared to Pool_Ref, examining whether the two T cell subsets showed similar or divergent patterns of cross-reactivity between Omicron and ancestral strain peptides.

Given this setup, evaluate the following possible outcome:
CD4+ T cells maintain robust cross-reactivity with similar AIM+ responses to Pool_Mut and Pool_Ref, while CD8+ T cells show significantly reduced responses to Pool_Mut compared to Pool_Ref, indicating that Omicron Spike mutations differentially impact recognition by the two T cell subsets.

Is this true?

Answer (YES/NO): NO